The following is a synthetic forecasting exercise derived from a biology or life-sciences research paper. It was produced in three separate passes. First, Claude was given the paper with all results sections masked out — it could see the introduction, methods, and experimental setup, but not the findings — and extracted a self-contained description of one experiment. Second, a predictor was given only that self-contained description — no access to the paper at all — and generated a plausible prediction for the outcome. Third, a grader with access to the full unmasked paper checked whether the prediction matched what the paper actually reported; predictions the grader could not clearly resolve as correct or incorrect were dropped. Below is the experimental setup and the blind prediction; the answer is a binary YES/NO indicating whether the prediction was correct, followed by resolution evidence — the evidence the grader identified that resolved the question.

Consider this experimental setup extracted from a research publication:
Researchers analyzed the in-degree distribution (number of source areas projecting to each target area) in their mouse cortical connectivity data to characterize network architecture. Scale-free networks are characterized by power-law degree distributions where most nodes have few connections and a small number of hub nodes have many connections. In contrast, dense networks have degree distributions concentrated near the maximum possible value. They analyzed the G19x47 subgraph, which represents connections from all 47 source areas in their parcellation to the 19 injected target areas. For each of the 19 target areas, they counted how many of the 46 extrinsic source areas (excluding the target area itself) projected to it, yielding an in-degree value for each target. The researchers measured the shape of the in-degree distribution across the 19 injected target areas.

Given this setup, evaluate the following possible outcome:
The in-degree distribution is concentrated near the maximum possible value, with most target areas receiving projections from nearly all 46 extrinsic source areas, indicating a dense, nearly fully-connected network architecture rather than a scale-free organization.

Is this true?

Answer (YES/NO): YES